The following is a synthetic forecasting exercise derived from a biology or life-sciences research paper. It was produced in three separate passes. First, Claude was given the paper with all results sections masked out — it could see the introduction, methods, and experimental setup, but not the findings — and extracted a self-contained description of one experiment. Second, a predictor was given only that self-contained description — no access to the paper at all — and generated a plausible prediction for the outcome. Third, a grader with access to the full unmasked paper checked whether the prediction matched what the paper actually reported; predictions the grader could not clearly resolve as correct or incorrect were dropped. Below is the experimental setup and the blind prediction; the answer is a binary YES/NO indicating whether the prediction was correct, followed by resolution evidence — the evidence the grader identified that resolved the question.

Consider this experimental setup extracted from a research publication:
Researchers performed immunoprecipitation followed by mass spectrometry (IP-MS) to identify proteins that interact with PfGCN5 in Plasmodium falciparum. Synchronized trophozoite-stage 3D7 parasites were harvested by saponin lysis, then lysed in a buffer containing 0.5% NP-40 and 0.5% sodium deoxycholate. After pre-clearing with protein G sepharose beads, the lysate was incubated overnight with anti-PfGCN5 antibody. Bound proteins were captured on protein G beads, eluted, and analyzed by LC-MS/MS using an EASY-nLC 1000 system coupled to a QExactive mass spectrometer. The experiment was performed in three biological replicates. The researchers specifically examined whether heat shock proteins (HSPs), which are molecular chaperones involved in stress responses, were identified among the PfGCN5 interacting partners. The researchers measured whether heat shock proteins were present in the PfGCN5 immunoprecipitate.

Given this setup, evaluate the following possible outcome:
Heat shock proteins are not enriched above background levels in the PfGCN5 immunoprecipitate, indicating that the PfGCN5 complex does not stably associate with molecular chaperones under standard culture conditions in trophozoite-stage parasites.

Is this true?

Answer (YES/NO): NO